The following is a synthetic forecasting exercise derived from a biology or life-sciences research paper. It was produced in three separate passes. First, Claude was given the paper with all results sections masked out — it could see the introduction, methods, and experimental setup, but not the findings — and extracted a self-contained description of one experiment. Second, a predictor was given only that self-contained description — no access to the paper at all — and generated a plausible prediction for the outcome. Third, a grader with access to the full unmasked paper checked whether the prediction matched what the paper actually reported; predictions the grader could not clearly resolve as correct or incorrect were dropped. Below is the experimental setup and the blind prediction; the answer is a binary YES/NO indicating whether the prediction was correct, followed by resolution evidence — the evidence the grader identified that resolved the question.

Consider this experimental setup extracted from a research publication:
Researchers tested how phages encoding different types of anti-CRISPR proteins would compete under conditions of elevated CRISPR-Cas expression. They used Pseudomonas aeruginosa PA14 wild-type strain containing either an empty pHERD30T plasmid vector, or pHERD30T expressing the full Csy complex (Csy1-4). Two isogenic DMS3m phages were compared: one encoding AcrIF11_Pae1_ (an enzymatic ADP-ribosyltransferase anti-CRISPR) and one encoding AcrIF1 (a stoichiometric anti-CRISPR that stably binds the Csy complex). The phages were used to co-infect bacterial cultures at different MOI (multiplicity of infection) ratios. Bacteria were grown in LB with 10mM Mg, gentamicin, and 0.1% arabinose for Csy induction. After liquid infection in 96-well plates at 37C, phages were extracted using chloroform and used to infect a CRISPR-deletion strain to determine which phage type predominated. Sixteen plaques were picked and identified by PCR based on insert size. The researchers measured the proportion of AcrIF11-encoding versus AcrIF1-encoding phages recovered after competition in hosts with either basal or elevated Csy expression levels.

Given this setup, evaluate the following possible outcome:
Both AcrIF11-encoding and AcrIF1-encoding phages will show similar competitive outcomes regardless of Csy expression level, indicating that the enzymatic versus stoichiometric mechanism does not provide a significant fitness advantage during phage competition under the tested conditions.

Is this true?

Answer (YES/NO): NO